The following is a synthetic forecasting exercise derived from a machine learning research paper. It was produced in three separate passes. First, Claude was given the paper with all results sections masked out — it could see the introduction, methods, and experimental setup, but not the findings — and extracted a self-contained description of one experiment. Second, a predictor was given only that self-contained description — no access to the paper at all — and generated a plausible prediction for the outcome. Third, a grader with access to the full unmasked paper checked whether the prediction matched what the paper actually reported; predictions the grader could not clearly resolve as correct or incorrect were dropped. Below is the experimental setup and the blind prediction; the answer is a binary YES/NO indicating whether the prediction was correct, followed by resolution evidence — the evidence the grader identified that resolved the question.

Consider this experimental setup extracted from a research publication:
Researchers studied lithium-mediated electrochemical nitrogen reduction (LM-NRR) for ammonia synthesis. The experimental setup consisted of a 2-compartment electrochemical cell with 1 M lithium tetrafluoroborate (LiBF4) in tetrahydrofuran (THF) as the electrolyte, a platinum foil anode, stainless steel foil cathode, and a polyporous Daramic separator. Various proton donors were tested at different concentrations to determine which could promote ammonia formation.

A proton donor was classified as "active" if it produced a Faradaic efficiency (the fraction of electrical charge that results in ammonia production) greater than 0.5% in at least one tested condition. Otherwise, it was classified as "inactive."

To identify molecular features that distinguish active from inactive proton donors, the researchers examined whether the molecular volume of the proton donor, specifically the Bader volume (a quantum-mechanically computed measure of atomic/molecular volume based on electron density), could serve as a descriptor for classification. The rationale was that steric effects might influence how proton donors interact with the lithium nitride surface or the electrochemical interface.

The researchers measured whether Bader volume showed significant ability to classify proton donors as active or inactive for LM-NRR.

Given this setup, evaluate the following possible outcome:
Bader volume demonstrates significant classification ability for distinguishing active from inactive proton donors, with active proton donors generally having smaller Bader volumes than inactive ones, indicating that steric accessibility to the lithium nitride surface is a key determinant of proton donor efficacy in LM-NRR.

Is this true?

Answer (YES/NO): NO